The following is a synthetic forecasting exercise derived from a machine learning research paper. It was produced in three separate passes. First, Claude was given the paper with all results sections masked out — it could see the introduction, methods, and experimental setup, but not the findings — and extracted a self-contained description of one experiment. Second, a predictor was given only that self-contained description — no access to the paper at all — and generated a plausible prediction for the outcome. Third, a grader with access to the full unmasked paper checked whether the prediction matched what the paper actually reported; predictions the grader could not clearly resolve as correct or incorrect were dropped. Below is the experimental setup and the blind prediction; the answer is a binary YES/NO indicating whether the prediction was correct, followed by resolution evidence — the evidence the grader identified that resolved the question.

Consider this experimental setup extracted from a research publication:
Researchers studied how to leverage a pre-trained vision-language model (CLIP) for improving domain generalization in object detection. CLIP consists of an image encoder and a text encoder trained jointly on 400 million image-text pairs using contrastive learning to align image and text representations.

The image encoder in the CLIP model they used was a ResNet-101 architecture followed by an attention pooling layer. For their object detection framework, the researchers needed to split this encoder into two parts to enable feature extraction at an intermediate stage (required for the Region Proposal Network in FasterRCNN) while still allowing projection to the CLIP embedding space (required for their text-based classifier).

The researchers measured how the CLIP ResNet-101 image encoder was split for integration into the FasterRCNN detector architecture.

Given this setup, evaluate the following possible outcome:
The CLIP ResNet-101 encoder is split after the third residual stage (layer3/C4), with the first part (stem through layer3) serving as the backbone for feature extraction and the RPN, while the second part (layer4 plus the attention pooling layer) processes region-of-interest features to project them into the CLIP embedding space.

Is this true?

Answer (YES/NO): YES